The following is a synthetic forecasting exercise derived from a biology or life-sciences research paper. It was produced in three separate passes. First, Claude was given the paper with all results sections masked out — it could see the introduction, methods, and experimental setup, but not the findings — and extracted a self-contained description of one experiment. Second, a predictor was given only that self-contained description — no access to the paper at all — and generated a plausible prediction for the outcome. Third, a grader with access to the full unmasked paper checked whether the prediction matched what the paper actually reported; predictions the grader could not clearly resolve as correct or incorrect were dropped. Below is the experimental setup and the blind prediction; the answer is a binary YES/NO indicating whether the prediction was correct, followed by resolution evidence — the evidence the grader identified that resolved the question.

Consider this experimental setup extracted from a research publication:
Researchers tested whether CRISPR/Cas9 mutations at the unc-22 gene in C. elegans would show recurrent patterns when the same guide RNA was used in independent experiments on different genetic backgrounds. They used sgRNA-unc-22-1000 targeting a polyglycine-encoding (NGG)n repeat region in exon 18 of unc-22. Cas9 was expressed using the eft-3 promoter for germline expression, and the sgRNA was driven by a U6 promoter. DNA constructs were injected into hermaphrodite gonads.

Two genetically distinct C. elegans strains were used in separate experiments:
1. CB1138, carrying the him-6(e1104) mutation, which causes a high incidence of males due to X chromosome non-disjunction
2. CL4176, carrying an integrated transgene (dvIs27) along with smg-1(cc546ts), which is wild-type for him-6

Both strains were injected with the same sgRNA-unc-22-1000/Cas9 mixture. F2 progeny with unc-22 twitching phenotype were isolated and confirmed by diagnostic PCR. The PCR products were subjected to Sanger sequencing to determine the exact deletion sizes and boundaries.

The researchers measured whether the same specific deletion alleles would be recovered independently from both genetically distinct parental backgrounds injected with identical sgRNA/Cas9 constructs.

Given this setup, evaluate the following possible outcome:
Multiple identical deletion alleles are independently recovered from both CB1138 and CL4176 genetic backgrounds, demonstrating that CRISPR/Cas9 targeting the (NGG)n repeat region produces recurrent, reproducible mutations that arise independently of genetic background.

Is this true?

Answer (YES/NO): NO